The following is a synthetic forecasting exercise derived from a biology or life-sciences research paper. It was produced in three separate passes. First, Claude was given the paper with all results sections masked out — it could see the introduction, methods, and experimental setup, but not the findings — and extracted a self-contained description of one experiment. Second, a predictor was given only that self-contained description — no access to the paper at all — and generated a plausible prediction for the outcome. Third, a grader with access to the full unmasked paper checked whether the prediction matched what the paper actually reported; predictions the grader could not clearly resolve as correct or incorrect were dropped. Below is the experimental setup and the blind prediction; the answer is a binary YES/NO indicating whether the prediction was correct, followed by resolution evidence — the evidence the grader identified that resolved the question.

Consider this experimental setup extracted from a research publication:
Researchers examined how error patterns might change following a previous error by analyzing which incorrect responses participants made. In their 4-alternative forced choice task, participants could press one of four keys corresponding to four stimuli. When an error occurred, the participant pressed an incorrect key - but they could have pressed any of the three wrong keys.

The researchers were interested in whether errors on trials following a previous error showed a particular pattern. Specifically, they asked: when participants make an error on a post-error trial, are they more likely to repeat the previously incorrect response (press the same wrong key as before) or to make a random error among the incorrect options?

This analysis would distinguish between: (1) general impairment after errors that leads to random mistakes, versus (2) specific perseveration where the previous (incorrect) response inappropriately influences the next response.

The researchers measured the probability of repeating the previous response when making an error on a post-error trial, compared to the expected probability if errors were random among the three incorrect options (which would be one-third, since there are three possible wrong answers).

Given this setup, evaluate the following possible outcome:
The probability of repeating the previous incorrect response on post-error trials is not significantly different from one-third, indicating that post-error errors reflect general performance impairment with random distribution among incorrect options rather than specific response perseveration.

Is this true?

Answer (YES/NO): NO